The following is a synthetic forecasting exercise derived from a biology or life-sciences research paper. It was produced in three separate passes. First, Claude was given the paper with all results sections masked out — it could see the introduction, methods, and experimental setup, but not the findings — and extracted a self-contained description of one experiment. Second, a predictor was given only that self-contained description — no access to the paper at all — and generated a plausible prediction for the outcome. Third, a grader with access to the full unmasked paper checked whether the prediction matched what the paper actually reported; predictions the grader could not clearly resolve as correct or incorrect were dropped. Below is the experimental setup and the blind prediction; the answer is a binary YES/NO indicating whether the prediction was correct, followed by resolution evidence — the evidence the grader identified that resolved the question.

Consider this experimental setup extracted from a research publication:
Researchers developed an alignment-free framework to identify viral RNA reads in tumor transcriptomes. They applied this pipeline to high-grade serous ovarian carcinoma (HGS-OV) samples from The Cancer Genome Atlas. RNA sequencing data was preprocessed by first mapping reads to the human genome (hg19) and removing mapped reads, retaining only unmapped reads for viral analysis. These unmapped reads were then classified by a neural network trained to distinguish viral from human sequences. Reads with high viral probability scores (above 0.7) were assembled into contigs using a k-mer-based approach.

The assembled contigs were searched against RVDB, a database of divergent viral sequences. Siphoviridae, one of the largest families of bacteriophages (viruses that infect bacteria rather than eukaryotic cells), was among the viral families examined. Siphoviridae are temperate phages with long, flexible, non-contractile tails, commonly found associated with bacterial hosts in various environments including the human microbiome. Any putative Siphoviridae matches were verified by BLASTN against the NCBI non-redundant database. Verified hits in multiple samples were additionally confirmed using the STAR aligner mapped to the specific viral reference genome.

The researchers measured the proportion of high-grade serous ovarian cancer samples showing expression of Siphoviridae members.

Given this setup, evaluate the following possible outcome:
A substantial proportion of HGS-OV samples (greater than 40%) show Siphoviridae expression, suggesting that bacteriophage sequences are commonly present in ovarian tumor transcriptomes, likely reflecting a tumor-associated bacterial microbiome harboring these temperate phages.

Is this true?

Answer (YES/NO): NO